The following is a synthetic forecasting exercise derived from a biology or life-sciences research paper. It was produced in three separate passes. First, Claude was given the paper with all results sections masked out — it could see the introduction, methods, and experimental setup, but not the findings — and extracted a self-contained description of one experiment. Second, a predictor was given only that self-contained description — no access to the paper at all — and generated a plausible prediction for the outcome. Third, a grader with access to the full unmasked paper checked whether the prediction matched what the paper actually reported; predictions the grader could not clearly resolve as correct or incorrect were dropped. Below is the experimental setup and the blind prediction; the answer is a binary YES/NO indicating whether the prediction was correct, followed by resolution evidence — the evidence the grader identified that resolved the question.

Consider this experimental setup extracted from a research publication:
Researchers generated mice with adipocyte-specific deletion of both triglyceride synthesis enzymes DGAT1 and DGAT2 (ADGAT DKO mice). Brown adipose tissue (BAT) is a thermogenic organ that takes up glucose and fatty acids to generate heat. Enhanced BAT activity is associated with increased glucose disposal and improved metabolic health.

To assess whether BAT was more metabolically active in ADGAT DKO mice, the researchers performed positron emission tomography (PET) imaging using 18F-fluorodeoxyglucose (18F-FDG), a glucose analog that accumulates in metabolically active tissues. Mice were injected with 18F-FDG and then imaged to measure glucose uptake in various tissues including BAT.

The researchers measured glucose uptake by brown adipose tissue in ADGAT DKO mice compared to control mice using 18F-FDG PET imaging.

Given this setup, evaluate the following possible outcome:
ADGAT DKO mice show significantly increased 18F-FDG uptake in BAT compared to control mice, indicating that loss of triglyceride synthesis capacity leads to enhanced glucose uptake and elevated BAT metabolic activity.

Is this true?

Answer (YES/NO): YES